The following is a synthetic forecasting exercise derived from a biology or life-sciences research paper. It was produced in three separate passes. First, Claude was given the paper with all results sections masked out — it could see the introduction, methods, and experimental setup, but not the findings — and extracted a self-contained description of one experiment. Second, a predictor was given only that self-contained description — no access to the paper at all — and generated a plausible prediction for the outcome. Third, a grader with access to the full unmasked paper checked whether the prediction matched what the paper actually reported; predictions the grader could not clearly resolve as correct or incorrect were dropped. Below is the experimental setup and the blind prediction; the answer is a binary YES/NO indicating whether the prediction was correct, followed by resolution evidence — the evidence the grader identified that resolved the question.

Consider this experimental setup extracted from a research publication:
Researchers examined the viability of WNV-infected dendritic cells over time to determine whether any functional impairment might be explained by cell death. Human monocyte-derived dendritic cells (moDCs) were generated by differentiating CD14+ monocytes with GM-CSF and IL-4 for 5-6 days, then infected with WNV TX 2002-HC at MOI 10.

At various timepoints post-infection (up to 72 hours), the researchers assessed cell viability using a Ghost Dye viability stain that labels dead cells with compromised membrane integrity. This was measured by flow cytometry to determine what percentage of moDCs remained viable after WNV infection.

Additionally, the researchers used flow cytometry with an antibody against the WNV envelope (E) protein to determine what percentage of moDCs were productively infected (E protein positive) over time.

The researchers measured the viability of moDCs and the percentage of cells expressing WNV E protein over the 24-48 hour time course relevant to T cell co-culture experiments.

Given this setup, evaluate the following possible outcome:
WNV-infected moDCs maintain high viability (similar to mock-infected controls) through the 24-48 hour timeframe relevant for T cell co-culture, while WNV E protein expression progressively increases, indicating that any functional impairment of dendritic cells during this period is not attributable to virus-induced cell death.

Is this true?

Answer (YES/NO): NO